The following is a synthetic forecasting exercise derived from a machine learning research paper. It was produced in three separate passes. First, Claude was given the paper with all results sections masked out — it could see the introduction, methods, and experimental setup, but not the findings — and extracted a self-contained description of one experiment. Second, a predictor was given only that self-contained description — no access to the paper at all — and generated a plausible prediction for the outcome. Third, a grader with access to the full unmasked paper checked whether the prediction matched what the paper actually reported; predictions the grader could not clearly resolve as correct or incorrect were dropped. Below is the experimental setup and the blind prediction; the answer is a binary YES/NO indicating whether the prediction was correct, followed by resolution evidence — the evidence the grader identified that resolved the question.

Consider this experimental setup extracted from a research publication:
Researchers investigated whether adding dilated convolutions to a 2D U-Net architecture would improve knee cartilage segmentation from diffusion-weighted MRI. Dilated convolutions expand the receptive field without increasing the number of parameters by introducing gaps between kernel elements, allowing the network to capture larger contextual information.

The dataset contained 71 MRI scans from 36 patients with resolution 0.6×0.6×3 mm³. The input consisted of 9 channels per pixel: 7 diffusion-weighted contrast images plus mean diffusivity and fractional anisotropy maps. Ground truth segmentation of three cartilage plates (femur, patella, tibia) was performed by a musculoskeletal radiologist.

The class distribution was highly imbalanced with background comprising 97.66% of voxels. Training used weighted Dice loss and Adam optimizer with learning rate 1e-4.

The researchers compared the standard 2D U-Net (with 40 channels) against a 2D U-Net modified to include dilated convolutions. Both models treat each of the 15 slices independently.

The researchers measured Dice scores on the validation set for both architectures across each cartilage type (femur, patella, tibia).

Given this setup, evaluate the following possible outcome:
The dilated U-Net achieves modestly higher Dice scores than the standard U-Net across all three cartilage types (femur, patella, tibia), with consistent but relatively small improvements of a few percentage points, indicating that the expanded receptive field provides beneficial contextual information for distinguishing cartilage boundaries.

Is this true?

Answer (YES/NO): NO